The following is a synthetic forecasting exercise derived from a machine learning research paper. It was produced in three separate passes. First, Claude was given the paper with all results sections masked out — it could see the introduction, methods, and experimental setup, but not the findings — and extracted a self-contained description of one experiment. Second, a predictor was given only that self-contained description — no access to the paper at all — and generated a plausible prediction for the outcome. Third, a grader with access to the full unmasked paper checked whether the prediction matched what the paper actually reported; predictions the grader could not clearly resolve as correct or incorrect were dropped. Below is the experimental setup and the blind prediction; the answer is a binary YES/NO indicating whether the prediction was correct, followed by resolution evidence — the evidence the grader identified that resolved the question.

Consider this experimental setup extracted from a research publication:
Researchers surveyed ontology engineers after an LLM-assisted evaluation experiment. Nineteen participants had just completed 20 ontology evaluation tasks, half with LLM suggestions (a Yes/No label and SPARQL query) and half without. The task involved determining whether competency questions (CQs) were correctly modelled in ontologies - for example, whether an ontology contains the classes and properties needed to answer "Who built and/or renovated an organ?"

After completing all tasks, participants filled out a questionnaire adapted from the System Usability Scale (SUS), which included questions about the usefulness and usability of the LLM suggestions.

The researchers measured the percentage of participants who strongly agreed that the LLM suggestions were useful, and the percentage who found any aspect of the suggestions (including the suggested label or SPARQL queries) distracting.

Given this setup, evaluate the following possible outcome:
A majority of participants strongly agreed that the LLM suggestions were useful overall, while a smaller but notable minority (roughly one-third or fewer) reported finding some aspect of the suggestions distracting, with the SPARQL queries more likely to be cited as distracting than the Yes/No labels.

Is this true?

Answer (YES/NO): NO